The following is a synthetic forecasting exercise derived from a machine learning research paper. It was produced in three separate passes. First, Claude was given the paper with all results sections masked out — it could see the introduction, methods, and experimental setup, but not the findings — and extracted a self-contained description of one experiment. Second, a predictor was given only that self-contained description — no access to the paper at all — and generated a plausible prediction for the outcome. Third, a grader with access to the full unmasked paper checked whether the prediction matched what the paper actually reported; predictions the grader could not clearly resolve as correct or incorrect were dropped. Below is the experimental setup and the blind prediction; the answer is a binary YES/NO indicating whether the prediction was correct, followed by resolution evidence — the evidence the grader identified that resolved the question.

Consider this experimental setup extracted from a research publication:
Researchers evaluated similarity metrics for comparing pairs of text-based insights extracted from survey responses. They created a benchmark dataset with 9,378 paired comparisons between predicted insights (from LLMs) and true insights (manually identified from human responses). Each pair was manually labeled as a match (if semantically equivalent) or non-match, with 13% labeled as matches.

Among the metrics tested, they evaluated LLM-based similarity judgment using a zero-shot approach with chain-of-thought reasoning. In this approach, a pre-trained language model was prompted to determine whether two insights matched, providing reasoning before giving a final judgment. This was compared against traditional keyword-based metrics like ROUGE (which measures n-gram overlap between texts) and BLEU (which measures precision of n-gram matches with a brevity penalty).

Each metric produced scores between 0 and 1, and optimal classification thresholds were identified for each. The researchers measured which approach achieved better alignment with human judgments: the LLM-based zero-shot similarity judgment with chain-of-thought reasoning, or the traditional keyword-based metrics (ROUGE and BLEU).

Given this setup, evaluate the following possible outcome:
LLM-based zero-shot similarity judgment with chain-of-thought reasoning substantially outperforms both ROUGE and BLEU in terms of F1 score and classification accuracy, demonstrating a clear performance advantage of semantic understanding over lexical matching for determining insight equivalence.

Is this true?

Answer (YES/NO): YES